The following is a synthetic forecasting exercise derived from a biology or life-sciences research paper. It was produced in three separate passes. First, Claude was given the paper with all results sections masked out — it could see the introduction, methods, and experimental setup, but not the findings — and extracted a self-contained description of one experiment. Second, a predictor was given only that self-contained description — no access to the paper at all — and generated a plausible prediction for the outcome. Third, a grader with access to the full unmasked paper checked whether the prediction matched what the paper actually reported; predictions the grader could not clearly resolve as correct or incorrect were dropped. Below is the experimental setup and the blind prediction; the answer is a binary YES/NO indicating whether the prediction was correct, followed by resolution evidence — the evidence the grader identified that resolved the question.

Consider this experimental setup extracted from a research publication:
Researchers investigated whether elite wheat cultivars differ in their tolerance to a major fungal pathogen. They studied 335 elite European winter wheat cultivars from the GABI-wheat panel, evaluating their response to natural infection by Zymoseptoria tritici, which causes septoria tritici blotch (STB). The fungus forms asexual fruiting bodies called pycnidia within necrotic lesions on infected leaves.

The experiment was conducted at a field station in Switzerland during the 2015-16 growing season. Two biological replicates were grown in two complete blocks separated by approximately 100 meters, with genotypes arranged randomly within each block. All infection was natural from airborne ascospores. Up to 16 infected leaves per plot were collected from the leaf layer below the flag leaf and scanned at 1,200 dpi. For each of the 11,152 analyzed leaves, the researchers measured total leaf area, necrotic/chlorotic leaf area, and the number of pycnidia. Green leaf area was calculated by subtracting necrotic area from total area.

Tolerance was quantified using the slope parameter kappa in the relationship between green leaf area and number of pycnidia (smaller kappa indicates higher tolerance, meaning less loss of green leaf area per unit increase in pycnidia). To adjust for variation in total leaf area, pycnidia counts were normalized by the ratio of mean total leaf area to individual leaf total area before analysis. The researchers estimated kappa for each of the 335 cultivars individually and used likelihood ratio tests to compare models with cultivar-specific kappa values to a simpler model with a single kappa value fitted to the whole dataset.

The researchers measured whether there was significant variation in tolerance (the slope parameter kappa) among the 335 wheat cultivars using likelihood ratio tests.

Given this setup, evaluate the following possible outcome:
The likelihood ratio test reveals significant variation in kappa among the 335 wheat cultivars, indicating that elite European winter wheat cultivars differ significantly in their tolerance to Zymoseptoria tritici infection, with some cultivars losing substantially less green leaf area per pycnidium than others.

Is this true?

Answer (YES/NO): YES